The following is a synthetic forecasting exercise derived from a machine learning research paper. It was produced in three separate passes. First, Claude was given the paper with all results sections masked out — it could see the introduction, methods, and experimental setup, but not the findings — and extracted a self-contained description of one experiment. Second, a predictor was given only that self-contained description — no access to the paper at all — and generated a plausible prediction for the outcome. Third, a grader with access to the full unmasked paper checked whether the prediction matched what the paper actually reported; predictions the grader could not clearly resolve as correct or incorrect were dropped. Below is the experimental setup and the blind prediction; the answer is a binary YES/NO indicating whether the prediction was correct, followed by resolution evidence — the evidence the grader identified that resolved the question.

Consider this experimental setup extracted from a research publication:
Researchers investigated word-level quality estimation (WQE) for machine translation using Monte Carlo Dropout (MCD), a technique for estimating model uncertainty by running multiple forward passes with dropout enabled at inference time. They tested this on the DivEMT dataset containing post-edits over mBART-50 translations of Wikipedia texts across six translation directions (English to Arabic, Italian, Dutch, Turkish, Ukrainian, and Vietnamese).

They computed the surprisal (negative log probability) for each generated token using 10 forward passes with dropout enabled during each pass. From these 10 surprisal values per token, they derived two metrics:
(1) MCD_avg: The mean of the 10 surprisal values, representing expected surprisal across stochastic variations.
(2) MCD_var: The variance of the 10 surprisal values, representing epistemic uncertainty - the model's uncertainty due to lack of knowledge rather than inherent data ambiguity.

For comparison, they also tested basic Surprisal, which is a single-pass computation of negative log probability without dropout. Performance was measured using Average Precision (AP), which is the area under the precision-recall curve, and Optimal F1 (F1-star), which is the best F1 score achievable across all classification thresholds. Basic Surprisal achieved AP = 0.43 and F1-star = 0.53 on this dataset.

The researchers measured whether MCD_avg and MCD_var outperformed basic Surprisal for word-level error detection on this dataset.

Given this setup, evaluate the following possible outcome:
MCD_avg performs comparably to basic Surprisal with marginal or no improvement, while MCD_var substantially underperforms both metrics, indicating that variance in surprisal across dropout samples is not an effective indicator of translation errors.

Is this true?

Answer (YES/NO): NO